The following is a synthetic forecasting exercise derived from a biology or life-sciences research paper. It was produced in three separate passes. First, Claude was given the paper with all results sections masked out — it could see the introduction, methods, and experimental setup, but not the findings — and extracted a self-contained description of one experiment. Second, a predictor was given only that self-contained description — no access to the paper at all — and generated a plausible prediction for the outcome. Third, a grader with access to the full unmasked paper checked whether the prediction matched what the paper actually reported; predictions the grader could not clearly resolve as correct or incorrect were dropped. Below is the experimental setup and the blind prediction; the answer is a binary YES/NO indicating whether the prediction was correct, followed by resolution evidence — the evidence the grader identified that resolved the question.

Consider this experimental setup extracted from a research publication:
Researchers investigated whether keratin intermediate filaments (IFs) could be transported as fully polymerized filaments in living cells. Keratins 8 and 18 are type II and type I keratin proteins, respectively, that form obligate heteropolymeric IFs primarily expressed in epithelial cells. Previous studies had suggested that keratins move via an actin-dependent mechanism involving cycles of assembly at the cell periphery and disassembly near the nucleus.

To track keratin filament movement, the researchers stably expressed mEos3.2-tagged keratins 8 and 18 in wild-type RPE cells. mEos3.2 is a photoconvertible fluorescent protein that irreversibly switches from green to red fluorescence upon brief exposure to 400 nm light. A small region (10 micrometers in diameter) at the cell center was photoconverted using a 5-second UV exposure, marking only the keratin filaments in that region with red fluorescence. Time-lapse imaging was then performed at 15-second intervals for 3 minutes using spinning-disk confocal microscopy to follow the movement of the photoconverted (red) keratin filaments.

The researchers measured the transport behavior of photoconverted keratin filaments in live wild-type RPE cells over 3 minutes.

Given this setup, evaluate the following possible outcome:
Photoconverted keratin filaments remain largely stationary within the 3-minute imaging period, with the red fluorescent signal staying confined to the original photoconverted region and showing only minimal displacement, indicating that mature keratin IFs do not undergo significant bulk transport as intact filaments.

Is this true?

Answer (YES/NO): NO